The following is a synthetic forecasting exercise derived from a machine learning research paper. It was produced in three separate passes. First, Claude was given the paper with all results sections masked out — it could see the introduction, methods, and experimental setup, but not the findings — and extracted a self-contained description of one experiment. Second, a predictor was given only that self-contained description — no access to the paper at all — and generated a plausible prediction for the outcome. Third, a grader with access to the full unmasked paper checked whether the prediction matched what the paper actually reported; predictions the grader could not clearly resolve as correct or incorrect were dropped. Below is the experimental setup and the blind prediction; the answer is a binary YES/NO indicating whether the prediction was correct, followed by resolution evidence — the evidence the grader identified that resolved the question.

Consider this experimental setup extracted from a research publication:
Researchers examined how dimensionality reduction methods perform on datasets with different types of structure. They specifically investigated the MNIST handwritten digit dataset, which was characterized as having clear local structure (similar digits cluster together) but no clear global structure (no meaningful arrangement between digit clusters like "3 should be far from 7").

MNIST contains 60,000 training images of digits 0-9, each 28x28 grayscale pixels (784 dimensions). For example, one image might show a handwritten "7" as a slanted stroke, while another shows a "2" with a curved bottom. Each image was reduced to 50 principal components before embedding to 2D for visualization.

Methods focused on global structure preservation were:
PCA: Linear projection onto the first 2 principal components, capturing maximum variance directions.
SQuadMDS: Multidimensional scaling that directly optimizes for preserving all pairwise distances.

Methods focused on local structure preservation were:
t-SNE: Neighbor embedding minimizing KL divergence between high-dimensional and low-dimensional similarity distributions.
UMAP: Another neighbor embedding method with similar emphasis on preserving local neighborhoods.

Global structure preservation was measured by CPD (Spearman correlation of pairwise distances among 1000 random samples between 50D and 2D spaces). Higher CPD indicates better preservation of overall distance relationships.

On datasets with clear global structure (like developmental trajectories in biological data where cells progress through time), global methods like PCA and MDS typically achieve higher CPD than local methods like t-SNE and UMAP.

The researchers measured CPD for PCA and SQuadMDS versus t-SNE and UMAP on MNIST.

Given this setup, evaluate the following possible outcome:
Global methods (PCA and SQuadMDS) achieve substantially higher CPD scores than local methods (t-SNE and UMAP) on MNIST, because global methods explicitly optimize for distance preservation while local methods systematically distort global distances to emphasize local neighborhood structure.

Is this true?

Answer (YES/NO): NO